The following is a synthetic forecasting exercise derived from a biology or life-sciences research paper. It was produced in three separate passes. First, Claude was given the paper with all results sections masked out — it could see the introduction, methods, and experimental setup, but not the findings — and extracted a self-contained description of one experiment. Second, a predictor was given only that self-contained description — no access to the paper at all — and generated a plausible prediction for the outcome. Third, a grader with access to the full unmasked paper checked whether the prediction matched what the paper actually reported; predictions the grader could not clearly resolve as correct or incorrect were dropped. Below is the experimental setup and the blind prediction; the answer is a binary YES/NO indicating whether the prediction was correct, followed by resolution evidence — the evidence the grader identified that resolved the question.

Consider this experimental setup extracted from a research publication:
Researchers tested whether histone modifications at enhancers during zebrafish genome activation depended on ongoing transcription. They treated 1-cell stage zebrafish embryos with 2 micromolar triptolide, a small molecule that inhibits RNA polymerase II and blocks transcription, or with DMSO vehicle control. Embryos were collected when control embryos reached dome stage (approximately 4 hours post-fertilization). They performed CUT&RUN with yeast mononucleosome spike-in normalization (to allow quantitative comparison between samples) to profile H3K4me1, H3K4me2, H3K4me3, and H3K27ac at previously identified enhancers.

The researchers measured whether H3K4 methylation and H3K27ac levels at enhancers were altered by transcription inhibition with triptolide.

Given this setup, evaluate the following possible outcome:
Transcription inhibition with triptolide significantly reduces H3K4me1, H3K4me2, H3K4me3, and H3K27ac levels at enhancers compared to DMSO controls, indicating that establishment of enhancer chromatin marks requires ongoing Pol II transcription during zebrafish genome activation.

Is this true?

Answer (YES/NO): NO